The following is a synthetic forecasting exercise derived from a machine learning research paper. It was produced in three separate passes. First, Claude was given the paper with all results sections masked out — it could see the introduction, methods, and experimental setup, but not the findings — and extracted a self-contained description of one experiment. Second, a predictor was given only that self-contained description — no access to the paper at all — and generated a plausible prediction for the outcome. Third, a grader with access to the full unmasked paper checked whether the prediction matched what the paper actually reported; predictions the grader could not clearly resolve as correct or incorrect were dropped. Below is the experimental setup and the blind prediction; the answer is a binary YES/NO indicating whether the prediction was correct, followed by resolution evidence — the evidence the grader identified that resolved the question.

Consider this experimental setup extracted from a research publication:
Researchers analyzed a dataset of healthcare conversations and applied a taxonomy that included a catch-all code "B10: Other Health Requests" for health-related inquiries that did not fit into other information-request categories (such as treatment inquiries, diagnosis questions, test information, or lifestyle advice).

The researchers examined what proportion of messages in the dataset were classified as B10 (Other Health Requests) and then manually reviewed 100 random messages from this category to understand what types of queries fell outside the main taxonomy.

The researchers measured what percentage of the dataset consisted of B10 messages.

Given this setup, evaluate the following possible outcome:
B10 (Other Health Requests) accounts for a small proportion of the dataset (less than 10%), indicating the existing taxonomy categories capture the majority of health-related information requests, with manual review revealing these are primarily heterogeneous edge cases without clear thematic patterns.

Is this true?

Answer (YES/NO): NO